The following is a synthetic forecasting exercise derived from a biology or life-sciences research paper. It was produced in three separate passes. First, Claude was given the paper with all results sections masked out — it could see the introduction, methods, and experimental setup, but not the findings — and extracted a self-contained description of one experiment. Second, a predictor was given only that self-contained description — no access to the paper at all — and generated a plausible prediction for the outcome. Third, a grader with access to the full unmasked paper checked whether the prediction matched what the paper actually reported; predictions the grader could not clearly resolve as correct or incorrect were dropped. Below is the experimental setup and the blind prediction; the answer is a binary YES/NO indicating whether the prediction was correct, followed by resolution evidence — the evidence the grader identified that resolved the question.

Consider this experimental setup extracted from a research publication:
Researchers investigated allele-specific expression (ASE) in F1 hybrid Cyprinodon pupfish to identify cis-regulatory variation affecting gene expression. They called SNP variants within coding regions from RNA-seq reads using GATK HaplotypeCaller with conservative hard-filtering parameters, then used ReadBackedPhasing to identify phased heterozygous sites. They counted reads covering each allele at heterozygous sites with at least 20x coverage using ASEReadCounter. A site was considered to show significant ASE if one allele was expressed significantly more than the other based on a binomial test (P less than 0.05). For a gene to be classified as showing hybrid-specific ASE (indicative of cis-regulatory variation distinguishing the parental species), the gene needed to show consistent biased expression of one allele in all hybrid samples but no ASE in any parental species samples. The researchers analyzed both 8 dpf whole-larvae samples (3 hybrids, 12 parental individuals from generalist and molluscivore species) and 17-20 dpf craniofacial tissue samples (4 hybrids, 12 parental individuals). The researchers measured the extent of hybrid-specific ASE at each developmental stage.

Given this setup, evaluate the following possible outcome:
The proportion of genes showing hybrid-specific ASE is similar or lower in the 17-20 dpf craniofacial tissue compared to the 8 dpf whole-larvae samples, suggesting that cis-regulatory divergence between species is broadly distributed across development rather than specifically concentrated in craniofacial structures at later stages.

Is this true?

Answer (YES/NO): NO